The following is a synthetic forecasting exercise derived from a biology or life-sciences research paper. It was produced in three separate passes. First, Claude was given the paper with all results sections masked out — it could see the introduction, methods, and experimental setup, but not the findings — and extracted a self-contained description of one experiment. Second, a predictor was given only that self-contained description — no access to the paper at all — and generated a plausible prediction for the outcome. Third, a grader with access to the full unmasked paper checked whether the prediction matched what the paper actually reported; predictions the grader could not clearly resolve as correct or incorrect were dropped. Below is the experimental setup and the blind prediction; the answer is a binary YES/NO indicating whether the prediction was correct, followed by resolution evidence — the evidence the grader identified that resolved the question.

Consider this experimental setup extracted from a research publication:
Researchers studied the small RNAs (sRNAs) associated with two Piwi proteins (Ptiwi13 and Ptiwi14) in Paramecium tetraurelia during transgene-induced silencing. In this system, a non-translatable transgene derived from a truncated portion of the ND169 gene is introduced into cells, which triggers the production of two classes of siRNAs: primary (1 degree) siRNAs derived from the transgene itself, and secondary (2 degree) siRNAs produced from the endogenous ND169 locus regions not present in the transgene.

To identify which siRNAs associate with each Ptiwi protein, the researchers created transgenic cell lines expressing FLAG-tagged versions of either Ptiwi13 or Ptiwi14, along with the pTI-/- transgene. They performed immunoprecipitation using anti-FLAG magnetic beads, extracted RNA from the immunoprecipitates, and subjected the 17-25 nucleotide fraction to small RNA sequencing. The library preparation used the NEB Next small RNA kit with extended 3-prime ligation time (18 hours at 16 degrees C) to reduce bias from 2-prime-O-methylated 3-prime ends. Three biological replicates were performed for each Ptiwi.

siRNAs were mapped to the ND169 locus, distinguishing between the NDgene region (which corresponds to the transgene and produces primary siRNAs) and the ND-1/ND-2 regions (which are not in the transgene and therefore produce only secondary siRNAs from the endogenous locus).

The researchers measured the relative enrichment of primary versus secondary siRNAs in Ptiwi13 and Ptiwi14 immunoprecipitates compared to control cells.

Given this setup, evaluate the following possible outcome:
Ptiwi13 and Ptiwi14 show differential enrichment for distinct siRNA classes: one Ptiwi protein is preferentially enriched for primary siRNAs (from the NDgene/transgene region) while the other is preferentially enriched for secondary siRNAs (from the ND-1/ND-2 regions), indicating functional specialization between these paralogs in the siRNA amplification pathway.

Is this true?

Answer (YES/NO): NO